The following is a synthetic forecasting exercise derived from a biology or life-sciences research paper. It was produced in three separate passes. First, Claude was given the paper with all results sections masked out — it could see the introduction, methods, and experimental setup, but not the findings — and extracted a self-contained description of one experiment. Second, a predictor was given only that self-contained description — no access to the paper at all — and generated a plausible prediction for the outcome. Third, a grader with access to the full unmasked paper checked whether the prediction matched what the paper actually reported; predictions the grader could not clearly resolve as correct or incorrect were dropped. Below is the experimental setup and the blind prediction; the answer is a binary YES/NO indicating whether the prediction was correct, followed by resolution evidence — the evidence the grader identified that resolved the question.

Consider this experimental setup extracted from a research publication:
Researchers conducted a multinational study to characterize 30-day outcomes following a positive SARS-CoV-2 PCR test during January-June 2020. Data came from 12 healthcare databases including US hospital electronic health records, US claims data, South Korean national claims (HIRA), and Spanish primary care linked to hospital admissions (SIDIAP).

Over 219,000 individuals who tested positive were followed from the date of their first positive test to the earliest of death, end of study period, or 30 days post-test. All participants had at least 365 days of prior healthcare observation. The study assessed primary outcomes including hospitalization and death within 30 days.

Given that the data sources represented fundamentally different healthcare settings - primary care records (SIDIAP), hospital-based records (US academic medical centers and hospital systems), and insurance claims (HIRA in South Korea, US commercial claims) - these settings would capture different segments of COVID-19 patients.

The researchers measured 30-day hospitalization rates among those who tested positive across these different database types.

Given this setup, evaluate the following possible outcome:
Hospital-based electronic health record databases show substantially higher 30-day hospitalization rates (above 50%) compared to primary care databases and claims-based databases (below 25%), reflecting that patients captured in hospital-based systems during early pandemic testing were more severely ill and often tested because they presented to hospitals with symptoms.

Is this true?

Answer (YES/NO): NO